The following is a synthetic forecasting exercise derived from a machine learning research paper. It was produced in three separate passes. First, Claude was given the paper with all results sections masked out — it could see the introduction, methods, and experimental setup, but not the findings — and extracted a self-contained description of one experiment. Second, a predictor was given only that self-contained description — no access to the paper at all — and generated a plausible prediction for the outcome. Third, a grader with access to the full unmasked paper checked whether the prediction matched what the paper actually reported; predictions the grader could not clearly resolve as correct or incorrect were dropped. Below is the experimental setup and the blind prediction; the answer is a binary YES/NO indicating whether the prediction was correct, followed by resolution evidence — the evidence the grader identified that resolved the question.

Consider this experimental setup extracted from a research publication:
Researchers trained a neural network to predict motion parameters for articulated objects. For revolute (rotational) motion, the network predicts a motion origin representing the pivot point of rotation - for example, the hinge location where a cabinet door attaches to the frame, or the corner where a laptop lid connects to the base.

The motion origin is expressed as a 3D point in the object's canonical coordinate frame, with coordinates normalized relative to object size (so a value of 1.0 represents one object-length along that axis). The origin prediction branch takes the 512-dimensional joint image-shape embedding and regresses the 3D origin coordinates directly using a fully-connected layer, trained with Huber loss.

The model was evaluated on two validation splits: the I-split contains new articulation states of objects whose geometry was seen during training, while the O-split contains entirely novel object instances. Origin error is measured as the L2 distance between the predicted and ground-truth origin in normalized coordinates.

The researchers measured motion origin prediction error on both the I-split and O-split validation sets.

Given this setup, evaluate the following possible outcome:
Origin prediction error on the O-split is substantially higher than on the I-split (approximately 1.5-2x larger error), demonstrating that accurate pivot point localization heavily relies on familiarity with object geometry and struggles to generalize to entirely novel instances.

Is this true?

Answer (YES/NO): NO